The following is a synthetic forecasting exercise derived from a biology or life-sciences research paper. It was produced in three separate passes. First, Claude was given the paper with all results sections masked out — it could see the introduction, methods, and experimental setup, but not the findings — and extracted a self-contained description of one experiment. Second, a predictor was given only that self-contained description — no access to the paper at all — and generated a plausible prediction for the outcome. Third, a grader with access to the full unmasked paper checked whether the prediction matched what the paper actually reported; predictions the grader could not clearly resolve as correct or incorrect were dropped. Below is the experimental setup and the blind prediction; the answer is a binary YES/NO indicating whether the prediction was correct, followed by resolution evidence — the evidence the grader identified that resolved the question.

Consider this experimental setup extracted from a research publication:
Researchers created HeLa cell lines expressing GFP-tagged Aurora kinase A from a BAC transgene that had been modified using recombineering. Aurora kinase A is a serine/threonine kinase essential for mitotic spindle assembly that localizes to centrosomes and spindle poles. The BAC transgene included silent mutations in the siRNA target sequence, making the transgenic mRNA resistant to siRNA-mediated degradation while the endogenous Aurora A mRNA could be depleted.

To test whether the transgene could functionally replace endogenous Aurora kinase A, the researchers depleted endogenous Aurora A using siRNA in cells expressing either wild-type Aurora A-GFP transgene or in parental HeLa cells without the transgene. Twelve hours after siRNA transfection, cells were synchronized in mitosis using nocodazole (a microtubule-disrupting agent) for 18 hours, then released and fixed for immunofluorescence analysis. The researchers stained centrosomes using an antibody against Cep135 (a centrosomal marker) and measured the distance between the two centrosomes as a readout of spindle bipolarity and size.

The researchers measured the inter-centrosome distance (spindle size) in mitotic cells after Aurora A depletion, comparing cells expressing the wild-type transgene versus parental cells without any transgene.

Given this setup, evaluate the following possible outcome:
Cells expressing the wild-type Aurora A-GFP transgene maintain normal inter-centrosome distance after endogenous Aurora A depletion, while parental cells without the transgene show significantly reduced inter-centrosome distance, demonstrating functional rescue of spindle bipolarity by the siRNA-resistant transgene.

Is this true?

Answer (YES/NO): YES